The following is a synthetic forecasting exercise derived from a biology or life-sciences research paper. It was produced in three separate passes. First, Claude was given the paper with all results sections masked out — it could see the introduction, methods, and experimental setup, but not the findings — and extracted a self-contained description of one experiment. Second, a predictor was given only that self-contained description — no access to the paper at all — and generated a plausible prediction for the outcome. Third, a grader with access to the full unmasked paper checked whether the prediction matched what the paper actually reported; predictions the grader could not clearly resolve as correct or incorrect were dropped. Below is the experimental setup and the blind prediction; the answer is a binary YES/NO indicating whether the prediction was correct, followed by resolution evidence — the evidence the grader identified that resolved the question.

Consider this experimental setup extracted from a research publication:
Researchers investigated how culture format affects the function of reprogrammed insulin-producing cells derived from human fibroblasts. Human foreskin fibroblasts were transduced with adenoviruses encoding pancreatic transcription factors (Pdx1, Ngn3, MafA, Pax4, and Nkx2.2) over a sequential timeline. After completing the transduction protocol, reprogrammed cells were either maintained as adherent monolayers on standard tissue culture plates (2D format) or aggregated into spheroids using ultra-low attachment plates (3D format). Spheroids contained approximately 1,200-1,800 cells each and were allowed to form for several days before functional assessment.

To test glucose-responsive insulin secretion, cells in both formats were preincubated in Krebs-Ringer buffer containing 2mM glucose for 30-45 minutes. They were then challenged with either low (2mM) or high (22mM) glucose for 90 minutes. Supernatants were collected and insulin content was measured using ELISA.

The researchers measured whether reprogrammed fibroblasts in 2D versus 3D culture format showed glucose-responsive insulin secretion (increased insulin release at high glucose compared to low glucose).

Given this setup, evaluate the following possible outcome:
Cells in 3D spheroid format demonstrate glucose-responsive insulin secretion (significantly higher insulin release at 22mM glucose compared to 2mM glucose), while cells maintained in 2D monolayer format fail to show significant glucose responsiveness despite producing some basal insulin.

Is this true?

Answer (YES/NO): YES